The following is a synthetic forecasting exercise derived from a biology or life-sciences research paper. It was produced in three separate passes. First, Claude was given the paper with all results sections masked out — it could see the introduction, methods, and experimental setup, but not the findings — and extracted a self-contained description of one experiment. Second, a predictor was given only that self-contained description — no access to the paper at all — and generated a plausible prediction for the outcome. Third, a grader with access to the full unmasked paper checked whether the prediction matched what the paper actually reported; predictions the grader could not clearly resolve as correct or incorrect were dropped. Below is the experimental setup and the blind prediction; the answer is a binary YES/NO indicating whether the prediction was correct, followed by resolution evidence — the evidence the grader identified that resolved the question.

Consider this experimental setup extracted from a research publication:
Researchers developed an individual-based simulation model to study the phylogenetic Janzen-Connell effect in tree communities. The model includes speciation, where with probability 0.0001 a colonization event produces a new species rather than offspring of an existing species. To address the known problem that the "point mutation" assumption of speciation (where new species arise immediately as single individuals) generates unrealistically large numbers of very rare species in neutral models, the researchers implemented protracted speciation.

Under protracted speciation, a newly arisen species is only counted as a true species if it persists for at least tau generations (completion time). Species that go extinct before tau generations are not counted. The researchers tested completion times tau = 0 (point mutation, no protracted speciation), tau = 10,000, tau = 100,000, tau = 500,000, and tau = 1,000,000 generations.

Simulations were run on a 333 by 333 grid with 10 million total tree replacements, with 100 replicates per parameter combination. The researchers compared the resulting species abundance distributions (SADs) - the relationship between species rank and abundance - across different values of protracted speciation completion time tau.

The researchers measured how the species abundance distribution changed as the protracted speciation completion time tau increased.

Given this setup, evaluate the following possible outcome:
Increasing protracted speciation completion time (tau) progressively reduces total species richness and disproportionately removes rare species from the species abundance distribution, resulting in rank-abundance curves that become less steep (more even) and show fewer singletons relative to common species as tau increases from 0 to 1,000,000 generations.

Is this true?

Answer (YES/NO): NO